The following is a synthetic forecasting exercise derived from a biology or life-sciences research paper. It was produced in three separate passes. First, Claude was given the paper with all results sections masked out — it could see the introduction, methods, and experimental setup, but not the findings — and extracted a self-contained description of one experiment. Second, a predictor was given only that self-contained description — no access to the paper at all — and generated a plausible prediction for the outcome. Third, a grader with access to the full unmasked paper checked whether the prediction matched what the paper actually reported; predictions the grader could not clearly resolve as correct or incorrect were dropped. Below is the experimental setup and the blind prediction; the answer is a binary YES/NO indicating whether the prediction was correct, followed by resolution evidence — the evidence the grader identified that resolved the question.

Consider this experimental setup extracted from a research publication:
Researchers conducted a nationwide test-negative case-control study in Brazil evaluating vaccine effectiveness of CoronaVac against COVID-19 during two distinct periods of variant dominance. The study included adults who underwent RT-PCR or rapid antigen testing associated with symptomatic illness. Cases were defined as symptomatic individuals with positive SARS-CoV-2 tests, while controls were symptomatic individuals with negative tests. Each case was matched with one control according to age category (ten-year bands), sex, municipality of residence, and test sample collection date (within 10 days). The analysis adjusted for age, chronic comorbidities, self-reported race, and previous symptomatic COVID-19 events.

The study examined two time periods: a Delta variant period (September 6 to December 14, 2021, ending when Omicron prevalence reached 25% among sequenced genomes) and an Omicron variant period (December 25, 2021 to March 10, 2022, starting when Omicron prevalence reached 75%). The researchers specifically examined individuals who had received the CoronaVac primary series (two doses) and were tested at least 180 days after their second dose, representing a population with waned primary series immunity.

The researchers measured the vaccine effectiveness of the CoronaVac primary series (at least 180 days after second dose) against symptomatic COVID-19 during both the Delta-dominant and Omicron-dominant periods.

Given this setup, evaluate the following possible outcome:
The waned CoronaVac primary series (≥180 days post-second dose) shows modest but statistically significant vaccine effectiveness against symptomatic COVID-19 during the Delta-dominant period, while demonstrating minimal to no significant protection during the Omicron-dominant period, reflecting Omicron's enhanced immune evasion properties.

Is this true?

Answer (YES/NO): YES